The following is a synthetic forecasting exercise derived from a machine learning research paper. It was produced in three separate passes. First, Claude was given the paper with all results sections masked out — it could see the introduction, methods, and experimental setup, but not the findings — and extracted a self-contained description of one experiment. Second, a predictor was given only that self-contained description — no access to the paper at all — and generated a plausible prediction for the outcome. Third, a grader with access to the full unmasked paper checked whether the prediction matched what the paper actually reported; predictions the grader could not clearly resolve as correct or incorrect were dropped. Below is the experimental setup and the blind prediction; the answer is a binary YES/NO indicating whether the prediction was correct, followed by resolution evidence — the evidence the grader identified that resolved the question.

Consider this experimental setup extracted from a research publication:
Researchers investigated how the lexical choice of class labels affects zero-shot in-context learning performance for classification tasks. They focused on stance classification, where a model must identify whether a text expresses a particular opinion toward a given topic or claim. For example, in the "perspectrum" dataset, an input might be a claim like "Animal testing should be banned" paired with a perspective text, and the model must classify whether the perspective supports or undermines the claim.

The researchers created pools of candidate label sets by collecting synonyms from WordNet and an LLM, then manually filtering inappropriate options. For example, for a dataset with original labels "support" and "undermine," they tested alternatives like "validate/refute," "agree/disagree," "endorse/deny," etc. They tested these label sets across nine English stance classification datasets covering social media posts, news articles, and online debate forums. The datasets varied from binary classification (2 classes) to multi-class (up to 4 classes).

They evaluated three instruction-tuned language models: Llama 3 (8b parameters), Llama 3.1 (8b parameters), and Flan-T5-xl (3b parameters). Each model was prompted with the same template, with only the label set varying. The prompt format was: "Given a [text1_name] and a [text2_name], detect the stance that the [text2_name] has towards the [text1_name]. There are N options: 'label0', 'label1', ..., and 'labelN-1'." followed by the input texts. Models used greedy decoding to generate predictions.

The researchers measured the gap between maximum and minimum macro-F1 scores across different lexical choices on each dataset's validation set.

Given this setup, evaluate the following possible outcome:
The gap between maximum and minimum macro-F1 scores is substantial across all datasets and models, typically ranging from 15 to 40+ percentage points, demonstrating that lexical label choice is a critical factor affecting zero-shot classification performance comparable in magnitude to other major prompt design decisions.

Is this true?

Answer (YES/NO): NO